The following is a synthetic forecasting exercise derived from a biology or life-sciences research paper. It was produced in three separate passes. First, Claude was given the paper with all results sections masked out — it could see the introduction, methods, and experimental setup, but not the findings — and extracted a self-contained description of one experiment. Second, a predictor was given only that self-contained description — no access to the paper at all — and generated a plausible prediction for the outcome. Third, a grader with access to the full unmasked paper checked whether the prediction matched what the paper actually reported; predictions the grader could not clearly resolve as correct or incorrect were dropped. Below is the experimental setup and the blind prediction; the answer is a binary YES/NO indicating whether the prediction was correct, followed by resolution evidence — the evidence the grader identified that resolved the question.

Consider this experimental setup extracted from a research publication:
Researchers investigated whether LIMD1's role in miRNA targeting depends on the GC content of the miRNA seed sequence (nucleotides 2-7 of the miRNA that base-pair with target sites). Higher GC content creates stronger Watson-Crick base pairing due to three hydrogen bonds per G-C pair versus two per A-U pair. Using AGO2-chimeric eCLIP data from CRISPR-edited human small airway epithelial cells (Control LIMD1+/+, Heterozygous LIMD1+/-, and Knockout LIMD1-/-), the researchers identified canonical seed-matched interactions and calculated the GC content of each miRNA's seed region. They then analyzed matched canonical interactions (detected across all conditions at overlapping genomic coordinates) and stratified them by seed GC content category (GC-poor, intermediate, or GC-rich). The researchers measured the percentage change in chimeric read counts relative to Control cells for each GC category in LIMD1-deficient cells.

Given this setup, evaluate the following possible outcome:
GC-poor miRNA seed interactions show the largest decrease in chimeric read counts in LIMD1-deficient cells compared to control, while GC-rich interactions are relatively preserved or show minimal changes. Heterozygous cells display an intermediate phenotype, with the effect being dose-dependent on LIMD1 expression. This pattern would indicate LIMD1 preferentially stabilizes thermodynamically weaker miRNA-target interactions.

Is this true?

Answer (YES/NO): YES